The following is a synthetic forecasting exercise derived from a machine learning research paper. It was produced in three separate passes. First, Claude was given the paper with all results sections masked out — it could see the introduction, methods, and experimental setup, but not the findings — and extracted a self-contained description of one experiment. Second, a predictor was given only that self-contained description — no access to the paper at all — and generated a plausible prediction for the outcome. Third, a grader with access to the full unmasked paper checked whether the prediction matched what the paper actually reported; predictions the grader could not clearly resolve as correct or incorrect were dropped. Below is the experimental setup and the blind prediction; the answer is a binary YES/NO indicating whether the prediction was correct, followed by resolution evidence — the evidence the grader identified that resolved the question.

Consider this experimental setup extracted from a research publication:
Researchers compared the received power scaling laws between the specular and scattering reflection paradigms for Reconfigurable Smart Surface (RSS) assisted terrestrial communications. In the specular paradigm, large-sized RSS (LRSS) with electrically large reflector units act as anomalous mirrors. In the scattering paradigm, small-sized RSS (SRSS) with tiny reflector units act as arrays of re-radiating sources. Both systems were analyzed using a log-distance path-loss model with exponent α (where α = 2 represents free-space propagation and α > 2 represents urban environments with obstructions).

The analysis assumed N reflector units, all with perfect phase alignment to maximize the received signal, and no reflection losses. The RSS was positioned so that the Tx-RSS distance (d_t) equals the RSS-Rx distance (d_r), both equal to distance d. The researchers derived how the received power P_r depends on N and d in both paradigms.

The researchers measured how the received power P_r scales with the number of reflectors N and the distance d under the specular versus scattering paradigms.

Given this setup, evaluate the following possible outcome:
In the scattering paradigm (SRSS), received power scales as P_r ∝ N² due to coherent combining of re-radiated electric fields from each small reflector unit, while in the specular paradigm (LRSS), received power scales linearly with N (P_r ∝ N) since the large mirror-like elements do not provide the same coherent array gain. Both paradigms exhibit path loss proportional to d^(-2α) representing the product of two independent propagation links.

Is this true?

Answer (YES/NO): NO